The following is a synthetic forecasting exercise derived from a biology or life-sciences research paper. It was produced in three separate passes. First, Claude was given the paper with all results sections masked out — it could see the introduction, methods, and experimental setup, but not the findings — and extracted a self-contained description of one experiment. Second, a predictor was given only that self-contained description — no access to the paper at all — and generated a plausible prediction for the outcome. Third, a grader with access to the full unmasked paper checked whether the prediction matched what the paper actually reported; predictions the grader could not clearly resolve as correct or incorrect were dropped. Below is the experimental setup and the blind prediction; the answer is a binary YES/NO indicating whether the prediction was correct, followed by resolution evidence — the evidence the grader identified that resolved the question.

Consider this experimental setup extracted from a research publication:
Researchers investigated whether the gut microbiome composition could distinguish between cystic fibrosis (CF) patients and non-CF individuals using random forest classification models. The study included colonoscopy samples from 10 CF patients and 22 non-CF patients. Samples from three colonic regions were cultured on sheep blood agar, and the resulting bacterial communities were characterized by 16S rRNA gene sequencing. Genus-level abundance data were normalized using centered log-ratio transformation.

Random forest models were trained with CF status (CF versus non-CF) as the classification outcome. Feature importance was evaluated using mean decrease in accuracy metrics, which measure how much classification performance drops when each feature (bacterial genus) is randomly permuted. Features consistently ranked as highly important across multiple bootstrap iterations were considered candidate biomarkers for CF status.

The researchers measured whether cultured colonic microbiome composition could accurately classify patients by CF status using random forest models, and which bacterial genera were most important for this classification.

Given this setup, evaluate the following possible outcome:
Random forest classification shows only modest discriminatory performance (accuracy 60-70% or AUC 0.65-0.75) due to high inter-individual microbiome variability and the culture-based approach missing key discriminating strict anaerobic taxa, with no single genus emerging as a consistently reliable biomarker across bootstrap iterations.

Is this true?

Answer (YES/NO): NO